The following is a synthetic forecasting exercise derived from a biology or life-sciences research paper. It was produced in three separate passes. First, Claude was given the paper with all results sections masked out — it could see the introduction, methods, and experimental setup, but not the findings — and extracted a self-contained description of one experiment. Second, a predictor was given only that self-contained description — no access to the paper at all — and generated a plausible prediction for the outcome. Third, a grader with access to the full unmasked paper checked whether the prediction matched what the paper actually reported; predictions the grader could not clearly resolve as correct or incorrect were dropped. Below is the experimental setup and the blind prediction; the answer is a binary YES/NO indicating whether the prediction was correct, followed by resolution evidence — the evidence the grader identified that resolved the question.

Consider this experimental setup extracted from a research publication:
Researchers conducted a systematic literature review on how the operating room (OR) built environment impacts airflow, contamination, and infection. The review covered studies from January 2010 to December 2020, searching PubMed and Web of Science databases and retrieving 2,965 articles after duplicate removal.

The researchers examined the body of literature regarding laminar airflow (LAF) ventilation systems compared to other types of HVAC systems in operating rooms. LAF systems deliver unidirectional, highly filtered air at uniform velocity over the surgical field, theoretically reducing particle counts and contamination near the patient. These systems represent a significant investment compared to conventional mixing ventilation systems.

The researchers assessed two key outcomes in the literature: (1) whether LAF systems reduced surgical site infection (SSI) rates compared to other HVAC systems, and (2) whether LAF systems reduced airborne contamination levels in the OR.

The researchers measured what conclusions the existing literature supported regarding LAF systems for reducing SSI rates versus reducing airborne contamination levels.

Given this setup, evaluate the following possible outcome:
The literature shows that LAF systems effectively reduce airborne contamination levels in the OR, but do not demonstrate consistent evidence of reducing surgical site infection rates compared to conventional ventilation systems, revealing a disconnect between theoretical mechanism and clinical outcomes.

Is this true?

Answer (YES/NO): YES